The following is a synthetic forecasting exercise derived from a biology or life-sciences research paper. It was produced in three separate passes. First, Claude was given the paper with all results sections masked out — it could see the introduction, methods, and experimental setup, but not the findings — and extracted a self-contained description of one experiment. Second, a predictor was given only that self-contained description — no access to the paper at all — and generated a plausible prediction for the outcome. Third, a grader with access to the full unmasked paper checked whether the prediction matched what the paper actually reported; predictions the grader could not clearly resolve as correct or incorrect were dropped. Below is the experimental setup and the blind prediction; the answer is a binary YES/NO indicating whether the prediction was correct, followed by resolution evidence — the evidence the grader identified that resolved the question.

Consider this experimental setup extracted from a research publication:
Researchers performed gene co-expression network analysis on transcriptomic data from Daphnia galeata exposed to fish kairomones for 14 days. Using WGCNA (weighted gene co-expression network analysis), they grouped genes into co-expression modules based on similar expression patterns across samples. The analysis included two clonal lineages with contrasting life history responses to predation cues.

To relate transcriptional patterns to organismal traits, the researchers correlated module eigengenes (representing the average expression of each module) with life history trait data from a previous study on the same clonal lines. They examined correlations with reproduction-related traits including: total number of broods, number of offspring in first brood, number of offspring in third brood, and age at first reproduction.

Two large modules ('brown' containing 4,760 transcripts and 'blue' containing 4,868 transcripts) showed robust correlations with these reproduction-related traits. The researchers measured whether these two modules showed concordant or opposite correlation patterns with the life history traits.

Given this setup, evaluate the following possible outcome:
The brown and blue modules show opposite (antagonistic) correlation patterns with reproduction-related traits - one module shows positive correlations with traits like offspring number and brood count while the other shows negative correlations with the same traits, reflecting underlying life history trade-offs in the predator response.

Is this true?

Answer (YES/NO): YES